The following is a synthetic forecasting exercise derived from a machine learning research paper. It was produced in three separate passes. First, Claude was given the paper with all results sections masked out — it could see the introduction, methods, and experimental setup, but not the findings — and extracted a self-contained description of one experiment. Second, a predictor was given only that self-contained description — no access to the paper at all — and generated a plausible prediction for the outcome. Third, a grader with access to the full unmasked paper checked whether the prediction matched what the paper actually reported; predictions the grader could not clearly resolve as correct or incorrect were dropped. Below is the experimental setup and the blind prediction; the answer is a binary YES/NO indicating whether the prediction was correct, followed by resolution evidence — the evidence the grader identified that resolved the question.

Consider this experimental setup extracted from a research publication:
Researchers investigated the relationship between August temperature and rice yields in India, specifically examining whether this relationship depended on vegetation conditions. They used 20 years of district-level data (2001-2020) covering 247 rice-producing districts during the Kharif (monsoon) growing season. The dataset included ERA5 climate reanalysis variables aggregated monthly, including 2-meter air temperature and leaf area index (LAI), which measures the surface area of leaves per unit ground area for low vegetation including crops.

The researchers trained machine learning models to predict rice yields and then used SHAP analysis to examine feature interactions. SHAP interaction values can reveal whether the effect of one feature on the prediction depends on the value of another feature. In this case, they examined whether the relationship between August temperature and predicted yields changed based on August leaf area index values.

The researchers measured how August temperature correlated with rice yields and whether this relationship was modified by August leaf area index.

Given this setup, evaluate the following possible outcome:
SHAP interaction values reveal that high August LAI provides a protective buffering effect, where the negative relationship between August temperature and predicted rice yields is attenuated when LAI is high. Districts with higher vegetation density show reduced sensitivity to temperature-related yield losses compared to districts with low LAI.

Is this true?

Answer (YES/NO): NO